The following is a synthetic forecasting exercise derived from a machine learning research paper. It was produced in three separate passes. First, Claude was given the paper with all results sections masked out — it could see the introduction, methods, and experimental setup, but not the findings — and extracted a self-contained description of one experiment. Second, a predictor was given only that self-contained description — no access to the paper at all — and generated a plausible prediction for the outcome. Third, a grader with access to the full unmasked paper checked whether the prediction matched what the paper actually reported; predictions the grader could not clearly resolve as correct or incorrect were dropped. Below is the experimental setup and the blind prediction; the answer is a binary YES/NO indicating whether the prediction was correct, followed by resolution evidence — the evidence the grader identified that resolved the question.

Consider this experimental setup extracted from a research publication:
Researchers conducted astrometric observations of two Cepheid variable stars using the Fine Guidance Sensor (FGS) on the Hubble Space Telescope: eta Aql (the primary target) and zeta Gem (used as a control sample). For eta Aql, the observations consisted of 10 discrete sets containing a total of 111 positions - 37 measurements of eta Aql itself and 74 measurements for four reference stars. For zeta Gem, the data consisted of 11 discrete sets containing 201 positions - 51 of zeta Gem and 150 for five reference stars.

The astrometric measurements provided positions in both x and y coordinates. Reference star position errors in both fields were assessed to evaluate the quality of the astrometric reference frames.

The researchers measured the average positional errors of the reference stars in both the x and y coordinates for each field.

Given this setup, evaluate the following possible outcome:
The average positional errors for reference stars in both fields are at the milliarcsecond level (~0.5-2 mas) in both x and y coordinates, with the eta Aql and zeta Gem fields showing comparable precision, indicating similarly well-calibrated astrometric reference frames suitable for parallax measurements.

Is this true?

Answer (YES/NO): NO